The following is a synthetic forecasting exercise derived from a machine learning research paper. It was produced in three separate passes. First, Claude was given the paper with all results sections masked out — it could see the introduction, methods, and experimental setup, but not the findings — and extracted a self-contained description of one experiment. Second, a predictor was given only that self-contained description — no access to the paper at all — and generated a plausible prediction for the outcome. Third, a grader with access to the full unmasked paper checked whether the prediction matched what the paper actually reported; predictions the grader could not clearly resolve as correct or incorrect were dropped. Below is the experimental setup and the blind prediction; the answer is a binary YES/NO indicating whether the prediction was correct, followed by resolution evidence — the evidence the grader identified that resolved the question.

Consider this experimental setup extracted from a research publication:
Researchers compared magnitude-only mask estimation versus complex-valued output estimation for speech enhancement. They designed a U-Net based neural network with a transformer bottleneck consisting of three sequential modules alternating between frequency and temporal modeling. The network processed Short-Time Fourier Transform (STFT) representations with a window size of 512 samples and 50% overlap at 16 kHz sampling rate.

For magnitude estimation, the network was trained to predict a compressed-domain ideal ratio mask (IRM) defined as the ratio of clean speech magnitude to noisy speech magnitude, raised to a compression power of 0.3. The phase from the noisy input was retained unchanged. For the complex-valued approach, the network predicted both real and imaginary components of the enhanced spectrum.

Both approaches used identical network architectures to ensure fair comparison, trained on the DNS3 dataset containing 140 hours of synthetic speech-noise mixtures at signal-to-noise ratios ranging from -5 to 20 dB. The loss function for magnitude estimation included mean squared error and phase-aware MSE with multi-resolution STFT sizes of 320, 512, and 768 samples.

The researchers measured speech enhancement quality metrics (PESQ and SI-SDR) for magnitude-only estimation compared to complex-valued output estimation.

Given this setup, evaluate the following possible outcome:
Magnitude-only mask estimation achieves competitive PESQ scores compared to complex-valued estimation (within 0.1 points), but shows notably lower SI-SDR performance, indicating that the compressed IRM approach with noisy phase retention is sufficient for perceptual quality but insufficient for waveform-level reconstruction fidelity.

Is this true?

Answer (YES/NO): NO